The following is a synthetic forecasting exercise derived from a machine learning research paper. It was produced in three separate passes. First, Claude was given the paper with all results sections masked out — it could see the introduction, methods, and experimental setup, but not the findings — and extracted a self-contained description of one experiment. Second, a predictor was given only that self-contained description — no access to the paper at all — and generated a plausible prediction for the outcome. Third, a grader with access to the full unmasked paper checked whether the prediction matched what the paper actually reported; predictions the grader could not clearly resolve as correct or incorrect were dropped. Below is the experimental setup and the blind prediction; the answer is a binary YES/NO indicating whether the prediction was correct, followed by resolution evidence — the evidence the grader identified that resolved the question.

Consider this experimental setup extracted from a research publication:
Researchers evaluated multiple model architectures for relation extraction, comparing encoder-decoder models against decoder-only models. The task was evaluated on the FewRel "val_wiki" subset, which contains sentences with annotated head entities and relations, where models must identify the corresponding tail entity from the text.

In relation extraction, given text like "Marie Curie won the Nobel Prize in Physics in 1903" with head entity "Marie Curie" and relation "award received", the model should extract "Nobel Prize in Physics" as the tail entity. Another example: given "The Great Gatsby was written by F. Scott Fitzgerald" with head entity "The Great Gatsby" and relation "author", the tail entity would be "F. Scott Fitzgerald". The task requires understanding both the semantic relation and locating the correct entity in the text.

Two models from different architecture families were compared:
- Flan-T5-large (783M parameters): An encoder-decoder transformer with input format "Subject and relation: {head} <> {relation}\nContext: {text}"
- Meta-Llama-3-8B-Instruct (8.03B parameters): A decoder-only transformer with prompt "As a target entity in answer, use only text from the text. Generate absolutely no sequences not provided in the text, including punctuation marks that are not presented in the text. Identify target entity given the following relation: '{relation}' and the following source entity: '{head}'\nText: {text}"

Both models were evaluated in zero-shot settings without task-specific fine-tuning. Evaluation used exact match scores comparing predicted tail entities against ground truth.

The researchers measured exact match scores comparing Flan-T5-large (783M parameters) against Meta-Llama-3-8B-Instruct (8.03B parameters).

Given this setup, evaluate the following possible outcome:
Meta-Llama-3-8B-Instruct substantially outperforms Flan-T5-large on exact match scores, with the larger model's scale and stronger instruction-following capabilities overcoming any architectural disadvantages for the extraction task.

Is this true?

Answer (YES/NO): NO